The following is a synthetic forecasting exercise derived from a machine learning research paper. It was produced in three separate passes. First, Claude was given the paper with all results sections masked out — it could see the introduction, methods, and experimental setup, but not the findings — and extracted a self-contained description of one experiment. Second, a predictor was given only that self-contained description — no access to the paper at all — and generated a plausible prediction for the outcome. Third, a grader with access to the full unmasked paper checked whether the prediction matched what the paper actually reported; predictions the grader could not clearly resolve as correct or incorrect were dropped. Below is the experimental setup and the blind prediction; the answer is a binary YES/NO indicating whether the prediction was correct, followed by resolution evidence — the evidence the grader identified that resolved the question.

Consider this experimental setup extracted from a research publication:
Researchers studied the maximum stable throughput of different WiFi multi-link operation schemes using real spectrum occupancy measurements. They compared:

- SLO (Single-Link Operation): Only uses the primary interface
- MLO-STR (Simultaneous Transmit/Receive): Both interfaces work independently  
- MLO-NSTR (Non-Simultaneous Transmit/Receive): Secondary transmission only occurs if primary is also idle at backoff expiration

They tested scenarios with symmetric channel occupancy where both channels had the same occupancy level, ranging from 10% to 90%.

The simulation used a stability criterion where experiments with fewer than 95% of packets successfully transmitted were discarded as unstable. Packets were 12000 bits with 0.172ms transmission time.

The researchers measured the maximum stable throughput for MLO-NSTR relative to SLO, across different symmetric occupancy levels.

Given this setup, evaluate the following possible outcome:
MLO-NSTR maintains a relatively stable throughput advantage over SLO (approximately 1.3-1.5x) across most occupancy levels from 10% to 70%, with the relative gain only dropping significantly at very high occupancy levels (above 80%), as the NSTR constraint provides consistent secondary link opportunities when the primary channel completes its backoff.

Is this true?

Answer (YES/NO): NO